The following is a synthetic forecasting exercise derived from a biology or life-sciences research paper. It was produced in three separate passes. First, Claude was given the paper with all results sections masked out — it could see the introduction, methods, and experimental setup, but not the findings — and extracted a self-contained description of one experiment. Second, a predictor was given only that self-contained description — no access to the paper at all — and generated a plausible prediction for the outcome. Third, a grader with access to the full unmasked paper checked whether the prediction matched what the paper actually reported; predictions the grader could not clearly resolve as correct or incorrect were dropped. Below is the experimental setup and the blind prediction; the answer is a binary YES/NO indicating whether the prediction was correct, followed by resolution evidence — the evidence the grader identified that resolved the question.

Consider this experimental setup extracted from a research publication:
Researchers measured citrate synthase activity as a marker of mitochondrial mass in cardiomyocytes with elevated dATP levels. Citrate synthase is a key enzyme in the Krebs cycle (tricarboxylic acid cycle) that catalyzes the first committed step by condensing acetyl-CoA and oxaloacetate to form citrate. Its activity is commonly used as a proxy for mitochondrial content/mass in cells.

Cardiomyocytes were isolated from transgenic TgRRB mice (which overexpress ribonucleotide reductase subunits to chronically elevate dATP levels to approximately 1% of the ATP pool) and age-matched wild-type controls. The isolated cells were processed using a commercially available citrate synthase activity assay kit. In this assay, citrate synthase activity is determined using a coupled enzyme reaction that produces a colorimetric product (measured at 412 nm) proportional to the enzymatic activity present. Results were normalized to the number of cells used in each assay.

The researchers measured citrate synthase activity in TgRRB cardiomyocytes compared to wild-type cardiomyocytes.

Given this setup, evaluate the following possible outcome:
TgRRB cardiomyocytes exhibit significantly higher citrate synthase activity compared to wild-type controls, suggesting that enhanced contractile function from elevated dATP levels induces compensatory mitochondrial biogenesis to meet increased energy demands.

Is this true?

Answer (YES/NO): NO